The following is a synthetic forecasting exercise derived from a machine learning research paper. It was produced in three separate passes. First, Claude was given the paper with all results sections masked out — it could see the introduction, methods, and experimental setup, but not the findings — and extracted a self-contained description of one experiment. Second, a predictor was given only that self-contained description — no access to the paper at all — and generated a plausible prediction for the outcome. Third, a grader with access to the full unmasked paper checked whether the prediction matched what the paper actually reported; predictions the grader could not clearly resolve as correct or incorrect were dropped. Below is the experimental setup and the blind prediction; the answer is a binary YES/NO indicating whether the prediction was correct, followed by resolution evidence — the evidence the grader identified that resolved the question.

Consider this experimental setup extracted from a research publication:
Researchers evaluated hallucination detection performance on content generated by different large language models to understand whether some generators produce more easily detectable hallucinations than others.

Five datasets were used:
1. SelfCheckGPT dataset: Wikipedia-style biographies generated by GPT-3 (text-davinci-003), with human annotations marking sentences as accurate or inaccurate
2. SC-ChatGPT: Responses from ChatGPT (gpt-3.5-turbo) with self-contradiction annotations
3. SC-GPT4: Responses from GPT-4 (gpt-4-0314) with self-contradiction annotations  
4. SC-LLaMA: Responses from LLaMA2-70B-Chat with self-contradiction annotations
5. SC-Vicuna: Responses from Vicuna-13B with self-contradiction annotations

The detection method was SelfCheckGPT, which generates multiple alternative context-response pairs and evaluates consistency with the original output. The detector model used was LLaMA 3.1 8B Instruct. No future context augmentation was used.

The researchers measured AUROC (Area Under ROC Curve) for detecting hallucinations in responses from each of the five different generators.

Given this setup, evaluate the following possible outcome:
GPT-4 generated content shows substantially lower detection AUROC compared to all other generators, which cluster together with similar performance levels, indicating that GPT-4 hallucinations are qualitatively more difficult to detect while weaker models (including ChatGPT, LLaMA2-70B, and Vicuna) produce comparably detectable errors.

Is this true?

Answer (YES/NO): NO